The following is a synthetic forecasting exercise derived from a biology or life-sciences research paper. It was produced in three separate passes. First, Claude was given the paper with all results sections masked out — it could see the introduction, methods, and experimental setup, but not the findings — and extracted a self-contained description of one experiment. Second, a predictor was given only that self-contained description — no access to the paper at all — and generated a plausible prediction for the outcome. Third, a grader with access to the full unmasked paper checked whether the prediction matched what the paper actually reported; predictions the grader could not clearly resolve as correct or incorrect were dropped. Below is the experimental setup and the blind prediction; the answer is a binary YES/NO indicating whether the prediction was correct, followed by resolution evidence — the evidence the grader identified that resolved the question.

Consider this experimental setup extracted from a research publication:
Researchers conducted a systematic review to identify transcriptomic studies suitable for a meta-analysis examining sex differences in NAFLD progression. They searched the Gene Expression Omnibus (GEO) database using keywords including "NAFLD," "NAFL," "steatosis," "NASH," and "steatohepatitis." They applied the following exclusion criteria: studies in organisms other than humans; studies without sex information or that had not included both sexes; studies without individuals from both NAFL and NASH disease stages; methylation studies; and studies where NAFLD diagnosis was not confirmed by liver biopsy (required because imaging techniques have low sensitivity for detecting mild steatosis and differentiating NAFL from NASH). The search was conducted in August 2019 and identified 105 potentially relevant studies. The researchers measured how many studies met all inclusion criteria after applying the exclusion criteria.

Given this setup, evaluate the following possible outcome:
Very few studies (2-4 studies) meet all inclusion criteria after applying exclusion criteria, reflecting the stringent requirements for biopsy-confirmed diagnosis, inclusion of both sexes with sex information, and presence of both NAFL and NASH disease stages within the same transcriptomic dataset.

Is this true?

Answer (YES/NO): NO